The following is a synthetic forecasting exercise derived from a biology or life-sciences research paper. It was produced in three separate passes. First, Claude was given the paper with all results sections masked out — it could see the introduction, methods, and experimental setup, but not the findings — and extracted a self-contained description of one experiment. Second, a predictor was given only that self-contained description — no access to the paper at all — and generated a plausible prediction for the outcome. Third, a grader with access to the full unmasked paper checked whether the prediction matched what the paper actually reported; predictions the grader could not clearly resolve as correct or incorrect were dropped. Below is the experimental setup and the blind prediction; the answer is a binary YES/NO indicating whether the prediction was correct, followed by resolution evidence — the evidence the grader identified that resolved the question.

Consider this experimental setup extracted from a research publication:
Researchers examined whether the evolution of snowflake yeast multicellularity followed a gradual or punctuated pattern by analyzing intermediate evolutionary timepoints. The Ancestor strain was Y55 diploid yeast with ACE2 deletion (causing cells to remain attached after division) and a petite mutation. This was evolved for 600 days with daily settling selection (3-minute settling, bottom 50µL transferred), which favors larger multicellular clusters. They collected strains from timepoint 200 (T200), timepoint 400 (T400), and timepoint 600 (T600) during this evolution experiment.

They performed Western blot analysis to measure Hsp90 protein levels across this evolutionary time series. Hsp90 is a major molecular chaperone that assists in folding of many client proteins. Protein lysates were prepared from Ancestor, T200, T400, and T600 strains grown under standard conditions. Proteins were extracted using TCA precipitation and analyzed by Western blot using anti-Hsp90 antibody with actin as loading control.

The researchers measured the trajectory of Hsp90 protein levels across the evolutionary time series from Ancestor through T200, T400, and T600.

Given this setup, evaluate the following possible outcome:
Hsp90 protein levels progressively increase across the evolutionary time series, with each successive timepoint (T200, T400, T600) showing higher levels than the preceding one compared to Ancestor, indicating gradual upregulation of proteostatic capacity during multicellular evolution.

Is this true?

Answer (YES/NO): NO